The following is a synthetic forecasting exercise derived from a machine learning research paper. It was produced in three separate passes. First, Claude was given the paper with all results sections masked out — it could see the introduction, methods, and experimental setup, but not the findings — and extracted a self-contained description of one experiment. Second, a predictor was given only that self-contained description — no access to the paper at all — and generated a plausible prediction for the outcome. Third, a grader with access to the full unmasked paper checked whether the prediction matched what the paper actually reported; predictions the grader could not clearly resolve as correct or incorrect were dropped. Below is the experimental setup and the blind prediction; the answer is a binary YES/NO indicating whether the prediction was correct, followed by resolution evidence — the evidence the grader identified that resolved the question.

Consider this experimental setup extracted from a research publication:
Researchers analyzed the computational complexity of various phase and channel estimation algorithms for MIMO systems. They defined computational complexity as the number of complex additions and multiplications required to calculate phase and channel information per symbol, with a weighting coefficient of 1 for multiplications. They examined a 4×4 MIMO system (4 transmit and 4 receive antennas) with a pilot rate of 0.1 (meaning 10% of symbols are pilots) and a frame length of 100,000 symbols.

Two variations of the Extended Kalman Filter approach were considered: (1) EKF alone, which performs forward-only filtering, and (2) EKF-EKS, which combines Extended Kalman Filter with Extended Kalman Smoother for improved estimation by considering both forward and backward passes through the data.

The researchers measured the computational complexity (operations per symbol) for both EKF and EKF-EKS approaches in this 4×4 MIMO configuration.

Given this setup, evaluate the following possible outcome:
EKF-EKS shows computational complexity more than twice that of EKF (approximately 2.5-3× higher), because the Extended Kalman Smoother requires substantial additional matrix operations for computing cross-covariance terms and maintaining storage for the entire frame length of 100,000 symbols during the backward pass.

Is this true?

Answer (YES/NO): NO